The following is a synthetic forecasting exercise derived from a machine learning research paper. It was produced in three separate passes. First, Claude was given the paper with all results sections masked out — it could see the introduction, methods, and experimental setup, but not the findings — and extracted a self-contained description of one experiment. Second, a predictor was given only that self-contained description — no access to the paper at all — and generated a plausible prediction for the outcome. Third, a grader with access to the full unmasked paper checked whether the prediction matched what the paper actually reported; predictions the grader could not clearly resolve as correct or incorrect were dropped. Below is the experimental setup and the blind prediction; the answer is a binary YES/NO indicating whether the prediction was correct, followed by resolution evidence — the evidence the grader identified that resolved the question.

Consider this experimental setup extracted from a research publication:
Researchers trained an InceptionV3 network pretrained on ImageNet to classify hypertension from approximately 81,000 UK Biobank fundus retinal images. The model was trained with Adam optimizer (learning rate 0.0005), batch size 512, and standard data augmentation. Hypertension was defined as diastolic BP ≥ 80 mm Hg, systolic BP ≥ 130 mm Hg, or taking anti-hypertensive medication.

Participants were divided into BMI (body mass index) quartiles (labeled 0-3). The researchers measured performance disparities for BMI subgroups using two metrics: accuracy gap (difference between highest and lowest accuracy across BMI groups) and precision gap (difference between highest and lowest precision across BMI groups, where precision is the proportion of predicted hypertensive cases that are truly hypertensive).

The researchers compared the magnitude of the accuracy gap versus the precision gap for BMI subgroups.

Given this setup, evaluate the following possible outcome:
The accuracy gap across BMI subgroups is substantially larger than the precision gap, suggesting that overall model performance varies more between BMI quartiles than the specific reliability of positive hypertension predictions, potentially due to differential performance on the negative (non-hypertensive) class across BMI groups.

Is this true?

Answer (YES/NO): NO